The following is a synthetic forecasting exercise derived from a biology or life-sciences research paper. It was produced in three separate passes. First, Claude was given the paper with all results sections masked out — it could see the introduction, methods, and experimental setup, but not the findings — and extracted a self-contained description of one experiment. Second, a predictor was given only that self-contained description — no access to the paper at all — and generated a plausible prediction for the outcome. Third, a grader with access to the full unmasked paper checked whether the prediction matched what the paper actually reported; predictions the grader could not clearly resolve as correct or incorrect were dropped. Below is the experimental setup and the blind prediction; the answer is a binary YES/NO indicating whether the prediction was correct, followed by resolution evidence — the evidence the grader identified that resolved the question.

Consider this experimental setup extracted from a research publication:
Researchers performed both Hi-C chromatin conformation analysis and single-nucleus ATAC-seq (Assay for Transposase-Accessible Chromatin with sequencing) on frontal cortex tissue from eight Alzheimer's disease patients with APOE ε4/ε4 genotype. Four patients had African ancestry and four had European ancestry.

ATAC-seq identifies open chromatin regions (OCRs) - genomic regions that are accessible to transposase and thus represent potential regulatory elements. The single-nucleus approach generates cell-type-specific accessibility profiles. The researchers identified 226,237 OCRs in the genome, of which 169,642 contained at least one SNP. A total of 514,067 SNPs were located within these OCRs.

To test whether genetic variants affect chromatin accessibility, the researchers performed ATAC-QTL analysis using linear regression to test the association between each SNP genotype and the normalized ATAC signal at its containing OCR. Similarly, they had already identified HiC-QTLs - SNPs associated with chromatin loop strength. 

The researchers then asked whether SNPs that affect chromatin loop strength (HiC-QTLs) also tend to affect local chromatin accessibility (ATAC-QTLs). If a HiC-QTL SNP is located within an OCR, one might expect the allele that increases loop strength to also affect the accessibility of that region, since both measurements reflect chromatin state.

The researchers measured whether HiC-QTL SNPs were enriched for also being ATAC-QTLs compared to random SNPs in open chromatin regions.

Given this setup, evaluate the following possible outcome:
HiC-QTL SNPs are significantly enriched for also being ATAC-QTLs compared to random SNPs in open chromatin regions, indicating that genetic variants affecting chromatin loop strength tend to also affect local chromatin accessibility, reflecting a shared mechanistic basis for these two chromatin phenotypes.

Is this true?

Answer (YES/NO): YES